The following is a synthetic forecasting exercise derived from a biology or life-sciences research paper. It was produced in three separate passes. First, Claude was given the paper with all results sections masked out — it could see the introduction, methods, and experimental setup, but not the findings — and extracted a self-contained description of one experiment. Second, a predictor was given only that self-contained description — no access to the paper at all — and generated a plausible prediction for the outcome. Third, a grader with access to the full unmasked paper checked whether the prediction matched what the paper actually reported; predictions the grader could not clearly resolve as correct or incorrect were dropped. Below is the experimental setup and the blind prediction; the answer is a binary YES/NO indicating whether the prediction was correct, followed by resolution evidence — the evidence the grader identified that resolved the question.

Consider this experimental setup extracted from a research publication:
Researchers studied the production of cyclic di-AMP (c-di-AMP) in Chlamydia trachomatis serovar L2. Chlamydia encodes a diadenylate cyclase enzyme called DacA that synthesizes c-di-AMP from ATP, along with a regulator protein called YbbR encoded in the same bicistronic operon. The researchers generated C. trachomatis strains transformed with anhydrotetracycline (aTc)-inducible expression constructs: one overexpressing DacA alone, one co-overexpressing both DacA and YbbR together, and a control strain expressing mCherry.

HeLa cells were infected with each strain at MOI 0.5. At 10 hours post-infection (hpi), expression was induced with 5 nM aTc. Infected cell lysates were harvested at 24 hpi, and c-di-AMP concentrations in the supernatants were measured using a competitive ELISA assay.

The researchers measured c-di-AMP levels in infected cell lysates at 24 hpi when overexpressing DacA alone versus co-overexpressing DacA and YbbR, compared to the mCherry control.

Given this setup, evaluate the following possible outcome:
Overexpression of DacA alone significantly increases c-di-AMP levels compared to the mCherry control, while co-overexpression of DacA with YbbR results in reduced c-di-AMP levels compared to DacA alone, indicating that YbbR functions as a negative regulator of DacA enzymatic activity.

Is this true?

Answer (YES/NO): NO